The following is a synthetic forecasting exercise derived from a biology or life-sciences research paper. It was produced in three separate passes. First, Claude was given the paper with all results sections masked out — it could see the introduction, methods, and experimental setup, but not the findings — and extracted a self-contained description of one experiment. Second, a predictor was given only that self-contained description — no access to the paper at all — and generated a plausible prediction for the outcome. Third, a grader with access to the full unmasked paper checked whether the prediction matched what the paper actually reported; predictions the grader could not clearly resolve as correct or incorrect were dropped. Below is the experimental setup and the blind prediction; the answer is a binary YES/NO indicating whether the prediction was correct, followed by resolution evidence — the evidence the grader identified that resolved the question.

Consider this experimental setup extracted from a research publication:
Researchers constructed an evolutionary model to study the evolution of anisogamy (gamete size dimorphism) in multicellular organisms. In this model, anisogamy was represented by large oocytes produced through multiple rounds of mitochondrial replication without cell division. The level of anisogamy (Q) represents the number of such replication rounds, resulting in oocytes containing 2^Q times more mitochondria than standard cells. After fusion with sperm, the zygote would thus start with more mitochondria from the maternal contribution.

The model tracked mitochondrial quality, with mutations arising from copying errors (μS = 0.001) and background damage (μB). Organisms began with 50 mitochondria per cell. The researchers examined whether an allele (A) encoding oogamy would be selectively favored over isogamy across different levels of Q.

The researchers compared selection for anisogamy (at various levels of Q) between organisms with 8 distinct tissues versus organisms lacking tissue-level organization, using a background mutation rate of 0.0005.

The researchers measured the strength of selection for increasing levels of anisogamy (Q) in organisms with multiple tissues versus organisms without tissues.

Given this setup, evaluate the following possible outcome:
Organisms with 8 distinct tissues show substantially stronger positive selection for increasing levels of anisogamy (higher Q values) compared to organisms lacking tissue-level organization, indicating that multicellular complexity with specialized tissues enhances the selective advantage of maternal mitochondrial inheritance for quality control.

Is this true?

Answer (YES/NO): YES